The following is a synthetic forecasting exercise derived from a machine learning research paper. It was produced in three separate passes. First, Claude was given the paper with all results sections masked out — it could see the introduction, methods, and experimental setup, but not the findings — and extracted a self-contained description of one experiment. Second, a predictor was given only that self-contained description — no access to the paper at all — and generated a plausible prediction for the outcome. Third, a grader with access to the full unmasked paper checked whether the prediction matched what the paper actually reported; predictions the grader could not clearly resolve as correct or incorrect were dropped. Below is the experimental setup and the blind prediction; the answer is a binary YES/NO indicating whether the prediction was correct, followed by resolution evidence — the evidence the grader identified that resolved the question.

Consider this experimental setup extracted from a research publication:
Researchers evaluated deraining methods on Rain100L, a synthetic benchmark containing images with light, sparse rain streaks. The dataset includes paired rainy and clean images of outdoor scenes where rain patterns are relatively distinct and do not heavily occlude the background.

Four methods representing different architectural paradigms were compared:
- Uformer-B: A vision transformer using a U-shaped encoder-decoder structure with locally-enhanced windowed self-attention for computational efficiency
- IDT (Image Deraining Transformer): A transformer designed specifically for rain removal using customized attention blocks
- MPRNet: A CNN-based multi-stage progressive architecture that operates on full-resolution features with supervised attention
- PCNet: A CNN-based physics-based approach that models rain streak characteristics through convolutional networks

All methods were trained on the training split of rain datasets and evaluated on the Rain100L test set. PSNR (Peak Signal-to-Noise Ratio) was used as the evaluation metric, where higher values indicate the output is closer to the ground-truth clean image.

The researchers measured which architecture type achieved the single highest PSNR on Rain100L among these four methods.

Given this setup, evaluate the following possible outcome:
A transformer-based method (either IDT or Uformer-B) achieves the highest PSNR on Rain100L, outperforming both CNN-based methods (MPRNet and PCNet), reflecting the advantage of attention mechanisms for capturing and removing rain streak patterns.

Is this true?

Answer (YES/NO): YES